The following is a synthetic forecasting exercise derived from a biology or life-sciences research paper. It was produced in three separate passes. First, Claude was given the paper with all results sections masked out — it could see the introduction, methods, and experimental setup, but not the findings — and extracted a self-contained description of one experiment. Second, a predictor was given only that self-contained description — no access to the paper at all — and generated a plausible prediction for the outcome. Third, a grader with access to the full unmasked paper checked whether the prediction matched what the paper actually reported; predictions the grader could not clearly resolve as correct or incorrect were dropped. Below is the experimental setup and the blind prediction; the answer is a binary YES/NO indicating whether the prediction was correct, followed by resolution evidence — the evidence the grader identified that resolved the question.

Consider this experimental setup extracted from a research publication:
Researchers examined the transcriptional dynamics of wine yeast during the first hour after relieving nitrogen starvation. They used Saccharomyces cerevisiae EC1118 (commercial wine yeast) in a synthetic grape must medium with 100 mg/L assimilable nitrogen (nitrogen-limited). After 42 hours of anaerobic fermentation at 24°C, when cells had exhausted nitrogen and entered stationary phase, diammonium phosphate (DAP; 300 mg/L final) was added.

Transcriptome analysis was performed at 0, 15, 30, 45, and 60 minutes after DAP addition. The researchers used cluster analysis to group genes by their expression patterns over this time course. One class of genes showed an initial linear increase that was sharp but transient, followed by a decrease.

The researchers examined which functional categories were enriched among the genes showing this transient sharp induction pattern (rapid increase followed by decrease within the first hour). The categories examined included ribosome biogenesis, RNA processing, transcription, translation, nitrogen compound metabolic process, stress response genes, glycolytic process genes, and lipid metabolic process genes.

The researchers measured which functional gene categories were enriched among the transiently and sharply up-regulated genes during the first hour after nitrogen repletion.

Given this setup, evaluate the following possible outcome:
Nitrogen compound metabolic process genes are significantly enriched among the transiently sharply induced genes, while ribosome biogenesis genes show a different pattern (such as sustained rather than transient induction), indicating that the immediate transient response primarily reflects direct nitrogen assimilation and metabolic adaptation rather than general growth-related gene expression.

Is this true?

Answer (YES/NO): NO